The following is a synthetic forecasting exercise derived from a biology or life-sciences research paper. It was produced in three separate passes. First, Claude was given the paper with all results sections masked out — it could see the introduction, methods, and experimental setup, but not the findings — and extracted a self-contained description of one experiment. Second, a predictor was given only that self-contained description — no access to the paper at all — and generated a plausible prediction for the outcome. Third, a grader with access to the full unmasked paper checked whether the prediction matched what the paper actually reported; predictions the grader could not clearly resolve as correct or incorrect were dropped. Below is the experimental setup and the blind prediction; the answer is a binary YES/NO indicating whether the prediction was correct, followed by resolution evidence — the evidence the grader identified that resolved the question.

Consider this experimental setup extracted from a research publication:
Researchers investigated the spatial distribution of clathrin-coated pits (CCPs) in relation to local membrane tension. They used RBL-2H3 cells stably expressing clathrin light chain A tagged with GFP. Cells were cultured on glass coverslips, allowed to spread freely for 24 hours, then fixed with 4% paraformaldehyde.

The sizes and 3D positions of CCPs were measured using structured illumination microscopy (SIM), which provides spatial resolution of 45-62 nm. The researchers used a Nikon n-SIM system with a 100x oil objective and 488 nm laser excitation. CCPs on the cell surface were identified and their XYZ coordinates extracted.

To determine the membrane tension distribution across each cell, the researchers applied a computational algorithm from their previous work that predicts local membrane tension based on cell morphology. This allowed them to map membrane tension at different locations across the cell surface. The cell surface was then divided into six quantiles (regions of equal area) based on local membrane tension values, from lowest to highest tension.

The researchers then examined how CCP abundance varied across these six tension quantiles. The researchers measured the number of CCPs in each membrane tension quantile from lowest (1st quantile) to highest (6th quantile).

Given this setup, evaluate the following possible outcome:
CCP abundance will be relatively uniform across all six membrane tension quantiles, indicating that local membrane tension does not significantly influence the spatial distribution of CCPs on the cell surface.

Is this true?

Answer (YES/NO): NO